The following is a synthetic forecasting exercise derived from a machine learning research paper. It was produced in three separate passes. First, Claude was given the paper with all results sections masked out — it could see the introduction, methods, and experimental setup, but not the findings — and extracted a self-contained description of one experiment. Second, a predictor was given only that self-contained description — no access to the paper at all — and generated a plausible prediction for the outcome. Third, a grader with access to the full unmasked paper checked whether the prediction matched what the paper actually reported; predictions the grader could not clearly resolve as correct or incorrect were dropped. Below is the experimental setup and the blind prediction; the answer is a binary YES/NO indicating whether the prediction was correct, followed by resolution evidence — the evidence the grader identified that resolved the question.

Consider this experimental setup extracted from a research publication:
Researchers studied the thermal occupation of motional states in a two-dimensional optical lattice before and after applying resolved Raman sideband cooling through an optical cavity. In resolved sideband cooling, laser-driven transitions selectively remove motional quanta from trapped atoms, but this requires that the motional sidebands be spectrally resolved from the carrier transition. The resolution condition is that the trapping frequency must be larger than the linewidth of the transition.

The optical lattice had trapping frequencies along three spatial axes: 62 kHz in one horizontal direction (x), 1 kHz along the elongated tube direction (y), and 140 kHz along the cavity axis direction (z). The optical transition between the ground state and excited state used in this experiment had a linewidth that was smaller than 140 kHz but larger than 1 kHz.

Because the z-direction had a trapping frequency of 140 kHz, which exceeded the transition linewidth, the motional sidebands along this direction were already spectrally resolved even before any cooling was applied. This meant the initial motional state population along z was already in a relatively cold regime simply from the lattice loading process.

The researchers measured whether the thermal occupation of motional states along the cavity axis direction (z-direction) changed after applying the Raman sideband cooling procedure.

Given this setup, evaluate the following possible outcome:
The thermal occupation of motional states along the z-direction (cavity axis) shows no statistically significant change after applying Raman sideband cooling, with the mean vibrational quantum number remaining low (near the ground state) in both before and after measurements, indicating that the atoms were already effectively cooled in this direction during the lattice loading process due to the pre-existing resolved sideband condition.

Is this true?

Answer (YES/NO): YES